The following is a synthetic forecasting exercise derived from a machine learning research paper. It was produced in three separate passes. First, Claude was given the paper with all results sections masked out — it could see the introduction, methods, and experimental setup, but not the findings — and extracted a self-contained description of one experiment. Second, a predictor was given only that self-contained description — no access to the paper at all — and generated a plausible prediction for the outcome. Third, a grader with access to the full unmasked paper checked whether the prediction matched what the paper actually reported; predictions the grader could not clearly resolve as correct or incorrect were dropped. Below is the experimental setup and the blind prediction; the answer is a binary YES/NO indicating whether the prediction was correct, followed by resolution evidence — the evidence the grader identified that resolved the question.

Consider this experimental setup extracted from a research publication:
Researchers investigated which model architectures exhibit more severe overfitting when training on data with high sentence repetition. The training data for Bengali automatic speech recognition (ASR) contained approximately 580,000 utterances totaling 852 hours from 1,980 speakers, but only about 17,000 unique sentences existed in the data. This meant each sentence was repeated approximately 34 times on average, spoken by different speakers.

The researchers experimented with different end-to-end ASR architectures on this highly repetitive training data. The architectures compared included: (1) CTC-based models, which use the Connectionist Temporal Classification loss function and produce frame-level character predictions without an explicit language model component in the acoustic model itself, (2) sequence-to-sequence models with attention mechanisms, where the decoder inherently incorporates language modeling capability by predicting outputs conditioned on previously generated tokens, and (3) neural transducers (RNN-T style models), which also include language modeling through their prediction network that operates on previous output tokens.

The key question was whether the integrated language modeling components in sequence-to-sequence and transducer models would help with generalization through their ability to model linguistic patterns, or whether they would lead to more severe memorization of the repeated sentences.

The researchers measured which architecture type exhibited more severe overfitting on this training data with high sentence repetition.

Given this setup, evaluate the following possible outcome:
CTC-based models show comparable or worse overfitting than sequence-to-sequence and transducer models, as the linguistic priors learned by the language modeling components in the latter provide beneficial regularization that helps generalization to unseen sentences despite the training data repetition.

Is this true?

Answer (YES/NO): NO